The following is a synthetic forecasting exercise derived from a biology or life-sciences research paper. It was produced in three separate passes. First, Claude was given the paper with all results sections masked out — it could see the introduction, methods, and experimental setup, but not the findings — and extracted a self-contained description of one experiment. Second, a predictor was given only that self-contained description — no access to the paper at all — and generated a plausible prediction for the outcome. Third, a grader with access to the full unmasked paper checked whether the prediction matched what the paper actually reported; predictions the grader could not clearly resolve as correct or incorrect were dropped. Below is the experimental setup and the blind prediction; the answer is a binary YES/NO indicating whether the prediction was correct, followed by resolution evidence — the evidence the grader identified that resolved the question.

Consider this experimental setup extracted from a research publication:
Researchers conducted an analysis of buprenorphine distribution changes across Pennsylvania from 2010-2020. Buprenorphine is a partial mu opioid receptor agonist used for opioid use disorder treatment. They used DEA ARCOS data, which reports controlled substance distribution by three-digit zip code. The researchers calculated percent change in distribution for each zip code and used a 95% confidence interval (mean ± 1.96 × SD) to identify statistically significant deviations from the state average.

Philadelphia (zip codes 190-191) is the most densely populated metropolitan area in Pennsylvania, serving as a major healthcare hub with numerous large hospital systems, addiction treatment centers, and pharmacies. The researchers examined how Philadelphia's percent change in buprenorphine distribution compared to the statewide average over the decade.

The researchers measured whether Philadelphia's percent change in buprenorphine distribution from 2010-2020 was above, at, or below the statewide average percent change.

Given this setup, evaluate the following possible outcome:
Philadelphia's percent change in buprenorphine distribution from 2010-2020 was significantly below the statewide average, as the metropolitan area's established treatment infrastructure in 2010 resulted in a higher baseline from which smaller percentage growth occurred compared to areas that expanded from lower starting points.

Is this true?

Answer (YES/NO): NO